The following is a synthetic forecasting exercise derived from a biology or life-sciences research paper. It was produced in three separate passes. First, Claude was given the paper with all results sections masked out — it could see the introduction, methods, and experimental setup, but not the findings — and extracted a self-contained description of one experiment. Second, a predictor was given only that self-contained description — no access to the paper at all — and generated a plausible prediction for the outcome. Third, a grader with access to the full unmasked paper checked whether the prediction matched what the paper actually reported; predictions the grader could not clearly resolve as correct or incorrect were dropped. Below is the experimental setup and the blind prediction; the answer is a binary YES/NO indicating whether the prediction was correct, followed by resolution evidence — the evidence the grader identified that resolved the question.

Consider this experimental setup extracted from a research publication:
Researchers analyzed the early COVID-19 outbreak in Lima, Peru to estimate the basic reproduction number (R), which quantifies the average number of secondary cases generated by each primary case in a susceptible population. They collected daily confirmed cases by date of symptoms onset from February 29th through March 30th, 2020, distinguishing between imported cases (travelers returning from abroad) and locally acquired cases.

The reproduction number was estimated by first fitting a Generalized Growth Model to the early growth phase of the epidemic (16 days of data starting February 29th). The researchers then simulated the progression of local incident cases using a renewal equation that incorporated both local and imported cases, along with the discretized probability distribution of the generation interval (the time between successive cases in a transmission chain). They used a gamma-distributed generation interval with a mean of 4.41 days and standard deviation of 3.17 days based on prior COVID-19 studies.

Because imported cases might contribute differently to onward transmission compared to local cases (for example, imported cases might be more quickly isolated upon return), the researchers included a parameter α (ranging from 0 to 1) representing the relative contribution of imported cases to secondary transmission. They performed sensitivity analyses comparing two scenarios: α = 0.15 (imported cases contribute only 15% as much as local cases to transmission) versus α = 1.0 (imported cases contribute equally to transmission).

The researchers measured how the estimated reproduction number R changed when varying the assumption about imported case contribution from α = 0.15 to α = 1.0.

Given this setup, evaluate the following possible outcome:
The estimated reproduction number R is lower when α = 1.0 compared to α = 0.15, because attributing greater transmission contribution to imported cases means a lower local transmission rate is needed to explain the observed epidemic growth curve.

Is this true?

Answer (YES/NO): YES